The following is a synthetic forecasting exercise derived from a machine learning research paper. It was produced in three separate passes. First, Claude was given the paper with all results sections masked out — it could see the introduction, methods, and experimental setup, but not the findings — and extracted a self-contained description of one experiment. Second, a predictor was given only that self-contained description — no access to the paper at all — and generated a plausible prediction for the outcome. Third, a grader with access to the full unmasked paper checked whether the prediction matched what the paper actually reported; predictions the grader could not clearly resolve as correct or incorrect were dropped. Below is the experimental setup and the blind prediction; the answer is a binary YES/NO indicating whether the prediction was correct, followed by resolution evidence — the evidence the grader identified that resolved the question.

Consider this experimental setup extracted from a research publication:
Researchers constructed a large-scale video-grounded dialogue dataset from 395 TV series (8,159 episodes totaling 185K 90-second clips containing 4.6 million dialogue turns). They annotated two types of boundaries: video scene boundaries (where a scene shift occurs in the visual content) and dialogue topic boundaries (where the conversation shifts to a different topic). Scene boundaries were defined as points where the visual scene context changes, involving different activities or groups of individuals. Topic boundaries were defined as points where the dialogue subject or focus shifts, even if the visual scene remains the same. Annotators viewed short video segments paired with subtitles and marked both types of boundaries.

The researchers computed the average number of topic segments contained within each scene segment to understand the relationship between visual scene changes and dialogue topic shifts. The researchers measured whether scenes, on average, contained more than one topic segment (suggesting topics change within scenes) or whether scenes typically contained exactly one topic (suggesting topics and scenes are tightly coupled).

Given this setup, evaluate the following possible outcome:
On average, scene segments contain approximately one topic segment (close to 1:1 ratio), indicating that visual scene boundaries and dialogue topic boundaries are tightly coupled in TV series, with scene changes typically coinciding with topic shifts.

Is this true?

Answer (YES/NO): NO